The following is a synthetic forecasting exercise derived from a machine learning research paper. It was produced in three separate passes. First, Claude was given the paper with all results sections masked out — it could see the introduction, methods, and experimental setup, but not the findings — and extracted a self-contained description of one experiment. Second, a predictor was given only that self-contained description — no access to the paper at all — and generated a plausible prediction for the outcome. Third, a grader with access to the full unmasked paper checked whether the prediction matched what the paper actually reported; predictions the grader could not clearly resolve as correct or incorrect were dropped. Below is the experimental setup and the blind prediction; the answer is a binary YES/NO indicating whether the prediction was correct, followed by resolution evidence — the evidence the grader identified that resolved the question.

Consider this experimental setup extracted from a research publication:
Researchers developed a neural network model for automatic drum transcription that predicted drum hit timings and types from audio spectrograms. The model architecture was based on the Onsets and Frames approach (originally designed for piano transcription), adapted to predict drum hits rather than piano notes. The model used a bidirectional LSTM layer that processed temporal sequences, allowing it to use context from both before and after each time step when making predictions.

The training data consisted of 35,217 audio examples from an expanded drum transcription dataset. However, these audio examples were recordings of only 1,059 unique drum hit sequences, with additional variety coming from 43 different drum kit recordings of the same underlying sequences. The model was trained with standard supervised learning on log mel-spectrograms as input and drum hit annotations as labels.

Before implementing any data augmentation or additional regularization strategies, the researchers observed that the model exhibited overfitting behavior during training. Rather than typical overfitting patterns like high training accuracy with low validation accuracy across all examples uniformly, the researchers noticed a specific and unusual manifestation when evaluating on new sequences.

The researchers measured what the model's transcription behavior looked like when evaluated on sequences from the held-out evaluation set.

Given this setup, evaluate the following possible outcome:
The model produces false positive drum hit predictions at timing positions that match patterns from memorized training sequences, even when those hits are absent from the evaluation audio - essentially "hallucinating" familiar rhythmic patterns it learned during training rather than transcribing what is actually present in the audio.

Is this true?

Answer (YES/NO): NO